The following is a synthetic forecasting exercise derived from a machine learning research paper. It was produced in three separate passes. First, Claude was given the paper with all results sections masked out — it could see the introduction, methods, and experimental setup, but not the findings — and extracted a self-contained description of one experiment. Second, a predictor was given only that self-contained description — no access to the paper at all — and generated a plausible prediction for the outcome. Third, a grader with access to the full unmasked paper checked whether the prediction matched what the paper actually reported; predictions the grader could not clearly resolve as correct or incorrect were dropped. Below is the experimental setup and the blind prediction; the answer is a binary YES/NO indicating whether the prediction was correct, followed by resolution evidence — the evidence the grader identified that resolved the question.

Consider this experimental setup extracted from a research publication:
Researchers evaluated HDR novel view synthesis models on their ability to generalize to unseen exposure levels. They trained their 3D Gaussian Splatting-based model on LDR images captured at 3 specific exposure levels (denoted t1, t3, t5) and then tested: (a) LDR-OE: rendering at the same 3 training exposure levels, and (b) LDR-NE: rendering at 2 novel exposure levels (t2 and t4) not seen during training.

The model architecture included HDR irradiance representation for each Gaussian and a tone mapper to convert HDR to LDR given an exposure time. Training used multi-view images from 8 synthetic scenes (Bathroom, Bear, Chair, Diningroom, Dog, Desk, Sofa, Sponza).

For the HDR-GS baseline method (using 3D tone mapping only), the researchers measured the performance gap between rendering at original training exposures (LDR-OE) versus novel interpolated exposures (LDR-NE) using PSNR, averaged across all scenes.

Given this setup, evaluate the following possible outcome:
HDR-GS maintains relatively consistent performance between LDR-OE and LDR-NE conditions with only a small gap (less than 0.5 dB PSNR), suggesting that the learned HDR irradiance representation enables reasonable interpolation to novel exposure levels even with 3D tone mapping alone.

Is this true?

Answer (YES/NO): NO